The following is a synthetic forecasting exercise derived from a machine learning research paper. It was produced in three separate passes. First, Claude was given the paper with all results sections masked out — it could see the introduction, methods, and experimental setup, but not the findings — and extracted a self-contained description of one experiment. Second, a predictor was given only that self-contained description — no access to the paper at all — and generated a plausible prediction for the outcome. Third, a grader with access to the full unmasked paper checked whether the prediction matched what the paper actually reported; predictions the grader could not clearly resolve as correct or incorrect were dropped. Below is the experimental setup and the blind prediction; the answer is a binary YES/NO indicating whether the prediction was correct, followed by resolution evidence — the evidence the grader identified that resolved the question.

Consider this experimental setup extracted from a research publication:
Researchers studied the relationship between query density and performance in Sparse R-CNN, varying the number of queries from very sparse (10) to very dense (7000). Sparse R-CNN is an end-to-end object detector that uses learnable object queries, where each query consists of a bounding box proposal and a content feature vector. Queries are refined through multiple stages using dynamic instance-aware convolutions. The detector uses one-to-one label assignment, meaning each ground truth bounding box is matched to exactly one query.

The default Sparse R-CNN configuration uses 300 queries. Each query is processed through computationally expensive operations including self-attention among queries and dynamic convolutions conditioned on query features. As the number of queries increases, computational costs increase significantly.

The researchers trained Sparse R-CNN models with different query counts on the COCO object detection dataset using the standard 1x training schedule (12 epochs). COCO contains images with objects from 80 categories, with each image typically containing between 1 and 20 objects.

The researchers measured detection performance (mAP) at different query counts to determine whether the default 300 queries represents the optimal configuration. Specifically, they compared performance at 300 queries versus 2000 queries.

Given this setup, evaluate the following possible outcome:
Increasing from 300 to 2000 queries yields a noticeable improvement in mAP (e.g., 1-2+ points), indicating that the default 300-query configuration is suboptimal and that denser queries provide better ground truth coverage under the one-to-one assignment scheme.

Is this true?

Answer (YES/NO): YES